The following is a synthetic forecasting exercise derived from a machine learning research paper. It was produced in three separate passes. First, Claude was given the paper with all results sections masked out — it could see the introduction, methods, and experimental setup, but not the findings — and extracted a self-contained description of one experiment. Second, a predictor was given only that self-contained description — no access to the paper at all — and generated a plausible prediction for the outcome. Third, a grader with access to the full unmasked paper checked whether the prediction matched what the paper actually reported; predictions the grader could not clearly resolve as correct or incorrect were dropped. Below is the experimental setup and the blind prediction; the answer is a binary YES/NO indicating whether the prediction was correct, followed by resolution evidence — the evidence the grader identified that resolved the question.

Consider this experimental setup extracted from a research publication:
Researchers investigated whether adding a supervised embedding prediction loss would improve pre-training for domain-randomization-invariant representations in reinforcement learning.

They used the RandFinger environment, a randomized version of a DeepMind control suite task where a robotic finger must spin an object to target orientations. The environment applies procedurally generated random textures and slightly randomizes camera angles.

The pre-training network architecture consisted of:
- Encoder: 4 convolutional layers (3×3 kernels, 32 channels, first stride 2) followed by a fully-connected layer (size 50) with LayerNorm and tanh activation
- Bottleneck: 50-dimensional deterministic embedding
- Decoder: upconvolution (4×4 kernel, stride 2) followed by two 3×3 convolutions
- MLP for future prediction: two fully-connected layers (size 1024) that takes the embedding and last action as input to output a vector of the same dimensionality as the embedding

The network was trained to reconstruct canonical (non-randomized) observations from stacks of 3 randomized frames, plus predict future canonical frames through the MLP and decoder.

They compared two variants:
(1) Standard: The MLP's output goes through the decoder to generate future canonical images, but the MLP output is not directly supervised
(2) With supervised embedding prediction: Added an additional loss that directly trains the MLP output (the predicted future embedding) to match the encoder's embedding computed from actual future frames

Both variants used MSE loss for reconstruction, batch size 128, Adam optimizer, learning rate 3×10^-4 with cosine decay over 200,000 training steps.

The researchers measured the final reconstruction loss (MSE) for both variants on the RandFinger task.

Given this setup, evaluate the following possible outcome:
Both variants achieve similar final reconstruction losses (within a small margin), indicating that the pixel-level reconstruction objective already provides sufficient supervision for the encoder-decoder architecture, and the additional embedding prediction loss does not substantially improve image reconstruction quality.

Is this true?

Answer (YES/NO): NO